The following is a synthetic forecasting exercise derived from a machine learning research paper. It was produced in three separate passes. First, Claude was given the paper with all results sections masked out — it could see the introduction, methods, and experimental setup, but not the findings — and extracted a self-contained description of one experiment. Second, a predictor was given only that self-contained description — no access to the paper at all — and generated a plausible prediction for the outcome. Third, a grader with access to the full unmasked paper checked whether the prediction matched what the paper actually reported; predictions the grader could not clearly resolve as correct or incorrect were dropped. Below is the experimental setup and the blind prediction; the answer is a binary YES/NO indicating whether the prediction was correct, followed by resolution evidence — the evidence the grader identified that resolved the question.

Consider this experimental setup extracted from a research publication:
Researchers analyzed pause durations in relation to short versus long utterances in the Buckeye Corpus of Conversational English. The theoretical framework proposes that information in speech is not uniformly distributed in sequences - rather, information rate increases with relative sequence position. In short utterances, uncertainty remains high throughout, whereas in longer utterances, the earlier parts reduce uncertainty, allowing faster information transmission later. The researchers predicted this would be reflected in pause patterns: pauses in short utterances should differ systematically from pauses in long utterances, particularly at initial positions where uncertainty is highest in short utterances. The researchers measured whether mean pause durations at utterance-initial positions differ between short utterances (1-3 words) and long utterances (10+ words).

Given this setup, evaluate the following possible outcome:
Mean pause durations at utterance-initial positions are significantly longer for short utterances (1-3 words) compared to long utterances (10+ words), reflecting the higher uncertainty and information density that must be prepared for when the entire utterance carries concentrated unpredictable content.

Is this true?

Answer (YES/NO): NO